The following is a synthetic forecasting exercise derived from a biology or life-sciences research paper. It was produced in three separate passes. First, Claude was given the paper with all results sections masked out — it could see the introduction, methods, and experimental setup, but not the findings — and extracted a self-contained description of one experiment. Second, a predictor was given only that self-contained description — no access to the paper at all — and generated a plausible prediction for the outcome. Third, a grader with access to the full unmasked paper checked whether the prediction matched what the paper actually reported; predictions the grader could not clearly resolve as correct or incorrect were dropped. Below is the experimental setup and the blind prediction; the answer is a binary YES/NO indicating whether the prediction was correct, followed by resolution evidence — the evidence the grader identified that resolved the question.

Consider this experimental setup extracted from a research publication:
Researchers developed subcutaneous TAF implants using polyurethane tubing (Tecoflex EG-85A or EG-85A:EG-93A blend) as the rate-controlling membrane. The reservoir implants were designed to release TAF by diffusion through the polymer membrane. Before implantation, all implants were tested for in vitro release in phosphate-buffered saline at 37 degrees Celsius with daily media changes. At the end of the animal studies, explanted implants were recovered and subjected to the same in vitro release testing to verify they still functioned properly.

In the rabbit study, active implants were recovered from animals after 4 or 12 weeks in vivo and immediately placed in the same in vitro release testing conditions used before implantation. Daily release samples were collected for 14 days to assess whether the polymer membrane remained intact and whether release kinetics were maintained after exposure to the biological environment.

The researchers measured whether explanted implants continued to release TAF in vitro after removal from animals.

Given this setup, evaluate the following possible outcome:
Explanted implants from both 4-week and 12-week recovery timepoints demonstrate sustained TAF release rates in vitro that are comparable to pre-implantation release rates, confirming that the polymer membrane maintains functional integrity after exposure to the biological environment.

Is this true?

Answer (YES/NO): YES